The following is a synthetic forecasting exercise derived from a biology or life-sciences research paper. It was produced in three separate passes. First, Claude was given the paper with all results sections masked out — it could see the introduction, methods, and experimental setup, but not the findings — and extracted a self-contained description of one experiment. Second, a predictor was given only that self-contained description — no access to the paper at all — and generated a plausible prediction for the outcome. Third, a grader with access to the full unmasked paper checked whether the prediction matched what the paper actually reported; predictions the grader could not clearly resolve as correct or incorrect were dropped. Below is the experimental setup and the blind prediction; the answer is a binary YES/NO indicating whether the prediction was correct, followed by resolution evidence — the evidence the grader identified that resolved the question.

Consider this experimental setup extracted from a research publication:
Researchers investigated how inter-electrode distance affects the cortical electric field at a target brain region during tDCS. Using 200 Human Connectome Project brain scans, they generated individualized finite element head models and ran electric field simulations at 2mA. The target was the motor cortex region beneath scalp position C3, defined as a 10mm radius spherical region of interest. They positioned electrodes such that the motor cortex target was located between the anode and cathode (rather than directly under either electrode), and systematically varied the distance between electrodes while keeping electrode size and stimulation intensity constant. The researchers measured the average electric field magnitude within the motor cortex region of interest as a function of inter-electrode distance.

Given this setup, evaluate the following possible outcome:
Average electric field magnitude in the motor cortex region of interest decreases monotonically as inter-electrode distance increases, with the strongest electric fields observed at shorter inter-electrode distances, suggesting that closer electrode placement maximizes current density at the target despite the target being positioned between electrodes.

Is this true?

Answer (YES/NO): NO